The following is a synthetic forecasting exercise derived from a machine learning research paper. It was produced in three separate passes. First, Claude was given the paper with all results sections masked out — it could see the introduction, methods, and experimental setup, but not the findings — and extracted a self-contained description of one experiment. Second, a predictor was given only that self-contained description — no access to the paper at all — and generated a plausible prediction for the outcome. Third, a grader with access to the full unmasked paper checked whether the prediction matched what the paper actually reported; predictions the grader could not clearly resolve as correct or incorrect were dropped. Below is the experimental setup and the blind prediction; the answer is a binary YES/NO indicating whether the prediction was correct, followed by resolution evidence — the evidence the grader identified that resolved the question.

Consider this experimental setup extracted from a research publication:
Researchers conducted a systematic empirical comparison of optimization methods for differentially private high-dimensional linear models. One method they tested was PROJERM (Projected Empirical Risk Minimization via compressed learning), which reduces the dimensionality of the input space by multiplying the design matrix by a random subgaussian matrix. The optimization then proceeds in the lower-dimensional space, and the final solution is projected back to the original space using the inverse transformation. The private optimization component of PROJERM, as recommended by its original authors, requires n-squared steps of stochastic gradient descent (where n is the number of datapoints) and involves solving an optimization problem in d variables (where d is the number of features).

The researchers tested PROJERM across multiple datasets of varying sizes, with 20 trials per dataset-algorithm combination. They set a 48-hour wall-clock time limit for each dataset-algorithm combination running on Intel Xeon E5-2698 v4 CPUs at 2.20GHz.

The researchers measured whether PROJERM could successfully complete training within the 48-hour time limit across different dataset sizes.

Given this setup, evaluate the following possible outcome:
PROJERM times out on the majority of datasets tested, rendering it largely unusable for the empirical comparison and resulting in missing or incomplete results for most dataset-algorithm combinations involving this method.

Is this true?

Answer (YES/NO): NO